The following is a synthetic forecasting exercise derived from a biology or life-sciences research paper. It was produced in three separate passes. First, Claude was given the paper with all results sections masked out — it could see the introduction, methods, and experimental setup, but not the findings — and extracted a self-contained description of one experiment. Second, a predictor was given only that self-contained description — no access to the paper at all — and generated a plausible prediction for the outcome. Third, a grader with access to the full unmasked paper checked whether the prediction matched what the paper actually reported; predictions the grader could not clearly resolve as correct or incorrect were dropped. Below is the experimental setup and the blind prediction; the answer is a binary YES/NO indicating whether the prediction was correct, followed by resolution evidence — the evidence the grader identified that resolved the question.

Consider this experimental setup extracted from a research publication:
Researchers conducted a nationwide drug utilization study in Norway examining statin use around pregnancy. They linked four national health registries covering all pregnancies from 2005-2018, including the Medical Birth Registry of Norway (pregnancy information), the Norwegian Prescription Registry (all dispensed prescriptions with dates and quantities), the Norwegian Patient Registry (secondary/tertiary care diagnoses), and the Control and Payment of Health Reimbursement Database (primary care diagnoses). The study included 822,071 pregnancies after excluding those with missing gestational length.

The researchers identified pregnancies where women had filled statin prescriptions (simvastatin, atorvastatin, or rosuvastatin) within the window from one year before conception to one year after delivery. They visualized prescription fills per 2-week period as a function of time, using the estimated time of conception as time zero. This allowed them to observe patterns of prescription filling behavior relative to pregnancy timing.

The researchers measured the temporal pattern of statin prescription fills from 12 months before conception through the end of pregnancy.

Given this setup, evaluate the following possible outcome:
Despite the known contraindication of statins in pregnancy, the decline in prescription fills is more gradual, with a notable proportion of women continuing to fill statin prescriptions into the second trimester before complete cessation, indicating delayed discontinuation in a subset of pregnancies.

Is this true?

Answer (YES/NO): NO